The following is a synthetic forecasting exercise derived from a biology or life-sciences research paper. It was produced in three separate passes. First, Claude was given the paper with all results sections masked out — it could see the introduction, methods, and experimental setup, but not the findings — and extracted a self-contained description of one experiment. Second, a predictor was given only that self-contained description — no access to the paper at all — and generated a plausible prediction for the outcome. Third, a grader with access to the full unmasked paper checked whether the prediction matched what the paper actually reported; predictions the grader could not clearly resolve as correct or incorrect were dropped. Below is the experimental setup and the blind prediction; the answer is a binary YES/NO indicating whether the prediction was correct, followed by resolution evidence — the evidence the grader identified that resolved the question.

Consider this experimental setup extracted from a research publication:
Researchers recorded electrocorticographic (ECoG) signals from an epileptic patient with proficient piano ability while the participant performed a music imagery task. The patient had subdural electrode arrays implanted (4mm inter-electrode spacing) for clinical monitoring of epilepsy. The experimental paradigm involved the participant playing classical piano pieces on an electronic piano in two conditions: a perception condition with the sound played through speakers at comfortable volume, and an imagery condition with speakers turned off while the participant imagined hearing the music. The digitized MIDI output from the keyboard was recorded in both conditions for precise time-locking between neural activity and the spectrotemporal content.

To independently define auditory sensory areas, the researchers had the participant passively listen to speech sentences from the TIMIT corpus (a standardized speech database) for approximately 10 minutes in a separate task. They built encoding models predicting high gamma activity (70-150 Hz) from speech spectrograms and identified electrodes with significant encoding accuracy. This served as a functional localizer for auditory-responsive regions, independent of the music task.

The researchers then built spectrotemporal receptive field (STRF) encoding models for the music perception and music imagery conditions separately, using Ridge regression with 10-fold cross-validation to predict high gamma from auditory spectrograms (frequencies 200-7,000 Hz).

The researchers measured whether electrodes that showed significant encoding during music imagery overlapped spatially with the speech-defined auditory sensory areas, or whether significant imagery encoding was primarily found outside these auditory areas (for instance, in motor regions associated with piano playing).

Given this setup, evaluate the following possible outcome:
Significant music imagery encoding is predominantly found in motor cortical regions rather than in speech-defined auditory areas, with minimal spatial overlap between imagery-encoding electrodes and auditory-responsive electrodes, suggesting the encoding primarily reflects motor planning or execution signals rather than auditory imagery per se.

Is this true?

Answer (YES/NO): NO